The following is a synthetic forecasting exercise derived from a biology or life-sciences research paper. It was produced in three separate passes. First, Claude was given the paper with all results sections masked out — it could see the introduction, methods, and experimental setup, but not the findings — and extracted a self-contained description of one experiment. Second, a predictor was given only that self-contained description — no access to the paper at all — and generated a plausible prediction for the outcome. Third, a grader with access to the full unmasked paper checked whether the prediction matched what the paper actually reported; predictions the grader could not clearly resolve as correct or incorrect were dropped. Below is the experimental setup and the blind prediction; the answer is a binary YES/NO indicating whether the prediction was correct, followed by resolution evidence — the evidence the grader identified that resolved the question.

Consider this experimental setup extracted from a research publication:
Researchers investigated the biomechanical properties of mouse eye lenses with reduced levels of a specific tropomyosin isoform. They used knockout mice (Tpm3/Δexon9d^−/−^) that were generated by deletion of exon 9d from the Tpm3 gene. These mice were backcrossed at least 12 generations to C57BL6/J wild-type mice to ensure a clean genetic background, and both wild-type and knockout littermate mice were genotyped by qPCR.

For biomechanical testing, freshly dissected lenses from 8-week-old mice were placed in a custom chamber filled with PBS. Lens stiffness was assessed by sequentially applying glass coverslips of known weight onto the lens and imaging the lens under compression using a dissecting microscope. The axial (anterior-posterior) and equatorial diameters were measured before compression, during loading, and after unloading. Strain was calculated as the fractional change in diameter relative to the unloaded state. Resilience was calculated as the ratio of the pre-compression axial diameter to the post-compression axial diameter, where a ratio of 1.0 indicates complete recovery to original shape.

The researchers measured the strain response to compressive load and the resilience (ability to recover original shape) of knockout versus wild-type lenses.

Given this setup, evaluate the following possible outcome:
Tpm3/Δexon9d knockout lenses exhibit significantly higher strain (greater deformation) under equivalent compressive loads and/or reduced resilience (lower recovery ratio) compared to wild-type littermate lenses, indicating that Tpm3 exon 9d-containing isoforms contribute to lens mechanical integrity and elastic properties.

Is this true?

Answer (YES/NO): NO